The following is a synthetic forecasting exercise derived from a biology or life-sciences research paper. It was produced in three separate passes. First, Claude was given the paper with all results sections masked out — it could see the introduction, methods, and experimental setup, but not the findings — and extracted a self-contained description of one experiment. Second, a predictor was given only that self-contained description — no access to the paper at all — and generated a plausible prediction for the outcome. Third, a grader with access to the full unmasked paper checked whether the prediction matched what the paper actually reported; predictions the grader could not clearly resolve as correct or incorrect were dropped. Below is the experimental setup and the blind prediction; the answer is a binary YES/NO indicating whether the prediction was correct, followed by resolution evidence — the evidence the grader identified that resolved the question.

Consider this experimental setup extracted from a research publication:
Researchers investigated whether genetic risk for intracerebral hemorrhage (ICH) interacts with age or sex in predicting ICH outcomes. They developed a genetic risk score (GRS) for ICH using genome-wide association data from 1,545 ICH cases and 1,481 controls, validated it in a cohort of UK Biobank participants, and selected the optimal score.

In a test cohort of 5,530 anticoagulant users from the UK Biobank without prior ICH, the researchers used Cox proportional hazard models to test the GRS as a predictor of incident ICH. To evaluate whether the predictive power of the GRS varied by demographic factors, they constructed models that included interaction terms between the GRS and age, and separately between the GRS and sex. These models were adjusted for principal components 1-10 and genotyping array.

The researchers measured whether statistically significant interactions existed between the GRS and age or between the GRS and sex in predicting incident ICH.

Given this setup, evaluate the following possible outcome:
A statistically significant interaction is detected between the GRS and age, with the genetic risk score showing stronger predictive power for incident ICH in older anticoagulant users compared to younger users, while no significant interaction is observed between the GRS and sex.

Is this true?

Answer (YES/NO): NO